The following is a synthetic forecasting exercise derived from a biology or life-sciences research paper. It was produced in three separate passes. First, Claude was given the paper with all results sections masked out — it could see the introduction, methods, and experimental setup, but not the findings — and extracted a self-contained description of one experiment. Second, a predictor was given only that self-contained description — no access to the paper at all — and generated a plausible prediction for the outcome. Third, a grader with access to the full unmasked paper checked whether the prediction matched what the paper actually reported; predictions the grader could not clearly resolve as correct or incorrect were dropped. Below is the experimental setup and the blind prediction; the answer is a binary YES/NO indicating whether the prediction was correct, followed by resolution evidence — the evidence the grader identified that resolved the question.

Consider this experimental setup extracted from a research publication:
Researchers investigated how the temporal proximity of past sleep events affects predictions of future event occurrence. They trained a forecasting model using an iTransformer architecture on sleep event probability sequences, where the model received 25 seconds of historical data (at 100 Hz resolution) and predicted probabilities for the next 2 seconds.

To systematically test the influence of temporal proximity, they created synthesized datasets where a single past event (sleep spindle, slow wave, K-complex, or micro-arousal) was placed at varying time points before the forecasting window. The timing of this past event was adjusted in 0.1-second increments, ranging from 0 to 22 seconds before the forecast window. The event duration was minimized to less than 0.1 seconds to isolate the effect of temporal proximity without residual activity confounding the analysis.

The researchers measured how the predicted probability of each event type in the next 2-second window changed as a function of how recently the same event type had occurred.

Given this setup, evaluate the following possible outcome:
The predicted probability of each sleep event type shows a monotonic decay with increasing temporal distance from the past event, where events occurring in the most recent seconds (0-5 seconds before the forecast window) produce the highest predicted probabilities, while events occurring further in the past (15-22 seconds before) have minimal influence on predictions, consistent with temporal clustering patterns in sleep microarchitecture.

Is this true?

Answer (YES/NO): NO